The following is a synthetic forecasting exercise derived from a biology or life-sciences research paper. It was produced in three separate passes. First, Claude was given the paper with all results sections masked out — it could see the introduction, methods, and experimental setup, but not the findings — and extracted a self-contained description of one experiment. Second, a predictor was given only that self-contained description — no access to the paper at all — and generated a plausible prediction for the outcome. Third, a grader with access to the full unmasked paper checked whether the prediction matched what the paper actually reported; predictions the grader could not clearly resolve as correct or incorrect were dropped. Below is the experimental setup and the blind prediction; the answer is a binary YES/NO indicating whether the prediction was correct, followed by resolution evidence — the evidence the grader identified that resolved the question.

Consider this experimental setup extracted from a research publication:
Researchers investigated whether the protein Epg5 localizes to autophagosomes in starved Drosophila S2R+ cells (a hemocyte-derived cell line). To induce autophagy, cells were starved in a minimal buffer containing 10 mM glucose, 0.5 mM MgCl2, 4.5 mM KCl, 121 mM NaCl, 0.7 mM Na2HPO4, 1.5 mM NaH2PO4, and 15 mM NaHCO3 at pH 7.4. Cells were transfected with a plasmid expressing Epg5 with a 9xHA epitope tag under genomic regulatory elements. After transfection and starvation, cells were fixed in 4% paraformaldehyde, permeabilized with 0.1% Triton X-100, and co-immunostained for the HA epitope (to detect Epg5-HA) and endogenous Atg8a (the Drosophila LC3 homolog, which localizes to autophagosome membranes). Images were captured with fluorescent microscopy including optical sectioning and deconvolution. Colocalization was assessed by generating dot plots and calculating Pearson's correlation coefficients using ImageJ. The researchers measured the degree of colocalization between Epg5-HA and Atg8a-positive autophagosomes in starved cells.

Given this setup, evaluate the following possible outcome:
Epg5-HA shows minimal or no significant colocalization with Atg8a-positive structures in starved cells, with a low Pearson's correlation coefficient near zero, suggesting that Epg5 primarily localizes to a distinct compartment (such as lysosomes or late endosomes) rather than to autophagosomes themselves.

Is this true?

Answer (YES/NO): NO